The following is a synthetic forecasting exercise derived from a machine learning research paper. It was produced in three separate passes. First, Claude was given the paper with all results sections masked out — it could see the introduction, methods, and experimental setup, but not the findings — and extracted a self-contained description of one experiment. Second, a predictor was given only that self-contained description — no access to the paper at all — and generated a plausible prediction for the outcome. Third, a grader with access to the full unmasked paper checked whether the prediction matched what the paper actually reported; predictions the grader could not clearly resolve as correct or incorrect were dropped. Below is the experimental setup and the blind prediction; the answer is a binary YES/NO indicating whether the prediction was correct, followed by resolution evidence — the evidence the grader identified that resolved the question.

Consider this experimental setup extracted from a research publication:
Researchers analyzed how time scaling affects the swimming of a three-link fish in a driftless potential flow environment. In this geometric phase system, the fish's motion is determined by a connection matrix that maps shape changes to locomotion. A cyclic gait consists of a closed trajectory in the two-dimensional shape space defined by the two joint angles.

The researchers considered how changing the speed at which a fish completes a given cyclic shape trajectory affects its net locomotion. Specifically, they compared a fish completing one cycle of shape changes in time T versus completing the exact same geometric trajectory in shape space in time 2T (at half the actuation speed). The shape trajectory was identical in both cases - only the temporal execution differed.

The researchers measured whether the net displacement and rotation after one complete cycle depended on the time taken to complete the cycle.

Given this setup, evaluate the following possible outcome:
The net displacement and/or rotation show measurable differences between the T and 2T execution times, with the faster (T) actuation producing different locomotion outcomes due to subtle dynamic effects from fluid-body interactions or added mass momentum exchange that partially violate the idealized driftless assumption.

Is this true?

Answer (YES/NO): NO